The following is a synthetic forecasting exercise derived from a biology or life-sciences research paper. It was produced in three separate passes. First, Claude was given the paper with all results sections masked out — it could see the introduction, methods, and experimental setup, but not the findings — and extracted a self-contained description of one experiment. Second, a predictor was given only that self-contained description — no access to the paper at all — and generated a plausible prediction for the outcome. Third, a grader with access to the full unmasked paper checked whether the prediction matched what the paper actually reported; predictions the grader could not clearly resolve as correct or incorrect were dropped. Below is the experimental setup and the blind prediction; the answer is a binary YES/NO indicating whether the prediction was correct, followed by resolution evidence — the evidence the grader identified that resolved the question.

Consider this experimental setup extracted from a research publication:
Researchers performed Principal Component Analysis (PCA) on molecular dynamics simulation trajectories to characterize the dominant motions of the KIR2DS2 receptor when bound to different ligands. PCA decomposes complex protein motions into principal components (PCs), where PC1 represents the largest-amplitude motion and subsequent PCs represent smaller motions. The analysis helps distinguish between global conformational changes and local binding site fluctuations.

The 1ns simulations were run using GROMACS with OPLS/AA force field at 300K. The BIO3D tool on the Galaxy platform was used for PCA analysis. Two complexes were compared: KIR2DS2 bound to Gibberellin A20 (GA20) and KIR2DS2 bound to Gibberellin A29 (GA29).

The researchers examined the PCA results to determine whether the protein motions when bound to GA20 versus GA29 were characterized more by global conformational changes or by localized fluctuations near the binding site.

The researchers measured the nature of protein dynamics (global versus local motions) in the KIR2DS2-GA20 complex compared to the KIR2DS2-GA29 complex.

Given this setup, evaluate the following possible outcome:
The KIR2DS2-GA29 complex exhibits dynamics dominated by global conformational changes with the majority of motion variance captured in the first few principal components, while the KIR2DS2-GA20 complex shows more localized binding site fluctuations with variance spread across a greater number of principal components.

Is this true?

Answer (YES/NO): NO